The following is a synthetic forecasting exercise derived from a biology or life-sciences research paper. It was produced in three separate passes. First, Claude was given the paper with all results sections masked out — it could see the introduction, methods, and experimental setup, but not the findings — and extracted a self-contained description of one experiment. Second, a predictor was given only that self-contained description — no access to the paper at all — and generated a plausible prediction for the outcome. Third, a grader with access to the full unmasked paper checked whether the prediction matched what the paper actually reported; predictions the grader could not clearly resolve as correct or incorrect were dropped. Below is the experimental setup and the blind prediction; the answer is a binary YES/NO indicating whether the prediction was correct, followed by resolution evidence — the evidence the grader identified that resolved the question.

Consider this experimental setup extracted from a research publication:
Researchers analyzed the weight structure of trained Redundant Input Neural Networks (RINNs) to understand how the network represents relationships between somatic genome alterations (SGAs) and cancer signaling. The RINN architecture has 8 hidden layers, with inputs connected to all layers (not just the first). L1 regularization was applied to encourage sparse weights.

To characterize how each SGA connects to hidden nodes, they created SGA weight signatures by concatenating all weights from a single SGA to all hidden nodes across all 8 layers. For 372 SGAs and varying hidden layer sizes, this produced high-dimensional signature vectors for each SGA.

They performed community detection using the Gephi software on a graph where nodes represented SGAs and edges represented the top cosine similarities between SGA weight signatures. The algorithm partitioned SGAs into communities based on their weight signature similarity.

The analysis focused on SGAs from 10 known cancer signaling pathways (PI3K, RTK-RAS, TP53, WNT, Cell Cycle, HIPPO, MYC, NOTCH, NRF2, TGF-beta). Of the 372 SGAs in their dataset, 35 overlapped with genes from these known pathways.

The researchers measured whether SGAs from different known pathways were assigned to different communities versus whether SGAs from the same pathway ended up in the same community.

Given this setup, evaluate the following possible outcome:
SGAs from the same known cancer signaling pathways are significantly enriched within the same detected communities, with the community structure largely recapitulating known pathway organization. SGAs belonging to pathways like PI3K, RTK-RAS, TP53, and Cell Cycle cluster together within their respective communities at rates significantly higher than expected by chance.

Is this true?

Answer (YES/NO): YES